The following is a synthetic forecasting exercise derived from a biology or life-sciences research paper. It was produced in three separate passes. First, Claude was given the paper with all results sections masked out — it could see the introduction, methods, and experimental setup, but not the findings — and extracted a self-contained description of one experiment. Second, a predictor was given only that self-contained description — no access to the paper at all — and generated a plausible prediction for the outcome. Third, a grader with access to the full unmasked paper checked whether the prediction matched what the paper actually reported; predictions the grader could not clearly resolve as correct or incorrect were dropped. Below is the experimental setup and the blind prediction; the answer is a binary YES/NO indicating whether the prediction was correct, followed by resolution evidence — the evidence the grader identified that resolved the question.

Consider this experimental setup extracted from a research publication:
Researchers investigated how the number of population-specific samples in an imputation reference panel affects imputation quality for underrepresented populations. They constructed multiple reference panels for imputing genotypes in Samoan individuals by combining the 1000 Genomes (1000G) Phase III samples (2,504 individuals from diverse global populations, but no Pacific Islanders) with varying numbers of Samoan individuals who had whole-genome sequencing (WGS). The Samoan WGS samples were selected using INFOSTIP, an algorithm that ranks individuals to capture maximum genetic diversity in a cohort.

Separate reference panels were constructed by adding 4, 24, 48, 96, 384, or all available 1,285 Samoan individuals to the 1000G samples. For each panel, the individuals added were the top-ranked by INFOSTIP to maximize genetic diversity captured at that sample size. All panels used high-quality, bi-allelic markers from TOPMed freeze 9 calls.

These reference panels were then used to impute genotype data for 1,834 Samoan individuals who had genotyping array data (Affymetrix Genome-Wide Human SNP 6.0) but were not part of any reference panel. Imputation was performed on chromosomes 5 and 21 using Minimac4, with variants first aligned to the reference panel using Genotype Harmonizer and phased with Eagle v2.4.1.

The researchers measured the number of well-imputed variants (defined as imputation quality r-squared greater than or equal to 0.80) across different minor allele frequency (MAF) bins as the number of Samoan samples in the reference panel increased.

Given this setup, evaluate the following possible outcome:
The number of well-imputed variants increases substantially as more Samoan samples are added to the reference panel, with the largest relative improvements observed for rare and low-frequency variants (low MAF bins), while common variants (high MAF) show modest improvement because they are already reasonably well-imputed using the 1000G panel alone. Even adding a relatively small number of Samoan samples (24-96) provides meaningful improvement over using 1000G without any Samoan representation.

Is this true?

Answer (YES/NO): NO